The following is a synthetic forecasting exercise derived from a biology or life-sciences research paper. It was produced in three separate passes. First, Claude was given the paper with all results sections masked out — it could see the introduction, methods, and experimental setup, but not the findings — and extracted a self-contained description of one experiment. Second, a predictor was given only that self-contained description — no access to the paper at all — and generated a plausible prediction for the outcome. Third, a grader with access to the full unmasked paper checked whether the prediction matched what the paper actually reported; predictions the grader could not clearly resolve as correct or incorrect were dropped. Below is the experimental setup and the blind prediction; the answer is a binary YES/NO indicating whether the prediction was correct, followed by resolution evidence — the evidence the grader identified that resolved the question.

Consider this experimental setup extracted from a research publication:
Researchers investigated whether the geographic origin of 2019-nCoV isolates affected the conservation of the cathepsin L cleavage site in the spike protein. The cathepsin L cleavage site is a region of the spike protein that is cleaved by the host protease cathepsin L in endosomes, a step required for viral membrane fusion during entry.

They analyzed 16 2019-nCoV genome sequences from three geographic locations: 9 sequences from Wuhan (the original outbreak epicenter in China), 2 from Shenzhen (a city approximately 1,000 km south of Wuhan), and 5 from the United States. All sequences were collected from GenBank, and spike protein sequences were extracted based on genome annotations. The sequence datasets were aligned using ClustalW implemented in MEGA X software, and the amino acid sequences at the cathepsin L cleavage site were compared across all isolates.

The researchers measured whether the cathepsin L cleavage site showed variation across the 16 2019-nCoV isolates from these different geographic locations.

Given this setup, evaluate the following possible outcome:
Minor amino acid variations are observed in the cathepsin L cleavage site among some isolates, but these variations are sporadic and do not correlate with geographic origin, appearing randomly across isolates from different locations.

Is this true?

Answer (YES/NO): NO